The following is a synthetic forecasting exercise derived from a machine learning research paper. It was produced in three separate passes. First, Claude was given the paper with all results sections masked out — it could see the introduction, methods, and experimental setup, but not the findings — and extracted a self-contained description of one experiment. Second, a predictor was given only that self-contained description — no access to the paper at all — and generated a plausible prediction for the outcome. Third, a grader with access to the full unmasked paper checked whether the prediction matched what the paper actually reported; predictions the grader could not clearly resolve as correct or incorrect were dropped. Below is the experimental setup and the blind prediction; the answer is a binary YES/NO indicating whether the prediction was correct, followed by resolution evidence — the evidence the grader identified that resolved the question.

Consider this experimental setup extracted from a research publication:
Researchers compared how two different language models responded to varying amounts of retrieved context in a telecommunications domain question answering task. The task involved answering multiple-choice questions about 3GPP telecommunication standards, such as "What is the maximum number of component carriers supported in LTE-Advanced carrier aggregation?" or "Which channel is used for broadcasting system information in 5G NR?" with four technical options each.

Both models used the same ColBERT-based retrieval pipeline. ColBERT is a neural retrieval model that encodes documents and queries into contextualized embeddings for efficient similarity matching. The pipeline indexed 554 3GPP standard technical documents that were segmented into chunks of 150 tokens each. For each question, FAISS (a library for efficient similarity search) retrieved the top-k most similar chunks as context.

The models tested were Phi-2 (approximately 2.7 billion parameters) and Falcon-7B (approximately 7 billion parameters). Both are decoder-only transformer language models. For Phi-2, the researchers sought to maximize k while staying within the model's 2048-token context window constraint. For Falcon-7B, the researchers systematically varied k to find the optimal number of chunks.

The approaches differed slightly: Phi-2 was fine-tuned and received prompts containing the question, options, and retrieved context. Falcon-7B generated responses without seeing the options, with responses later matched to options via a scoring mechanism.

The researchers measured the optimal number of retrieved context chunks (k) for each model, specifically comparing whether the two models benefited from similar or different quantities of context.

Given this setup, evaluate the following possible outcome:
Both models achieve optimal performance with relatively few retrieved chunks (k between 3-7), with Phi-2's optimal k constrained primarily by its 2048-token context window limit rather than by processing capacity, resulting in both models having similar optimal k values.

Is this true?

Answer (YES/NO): NO